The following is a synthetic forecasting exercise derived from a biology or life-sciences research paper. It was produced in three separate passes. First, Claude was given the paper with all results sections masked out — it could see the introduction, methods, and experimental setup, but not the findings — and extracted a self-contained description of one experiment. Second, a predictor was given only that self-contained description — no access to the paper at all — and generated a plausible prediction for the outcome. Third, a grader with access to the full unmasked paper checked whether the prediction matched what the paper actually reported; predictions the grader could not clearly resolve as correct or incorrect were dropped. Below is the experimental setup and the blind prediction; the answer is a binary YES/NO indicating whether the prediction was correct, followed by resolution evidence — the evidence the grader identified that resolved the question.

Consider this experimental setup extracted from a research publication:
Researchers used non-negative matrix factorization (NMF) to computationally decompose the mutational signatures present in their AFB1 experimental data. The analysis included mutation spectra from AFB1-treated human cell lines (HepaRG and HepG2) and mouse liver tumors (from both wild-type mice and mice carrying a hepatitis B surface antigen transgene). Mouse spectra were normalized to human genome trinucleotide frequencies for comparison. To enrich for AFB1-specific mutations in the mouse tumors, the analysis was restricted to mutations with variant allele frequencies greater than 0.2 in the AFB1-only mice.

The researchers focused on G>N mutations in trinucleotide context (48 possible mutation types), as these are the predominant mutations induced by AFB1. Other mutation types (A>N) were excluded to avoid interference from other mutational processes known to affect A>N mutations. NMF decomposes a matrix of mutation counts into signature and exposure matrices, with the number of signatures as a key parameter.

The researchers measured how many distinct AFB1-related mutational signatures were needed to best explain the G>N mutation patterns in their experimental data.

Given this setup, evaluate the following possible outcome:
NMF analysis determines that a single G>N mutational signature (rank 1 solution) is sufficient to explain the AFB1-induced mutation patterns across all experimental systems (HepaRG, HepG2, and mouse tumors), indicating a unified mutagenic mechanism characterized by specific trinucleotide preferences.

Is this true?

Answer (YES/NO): NO